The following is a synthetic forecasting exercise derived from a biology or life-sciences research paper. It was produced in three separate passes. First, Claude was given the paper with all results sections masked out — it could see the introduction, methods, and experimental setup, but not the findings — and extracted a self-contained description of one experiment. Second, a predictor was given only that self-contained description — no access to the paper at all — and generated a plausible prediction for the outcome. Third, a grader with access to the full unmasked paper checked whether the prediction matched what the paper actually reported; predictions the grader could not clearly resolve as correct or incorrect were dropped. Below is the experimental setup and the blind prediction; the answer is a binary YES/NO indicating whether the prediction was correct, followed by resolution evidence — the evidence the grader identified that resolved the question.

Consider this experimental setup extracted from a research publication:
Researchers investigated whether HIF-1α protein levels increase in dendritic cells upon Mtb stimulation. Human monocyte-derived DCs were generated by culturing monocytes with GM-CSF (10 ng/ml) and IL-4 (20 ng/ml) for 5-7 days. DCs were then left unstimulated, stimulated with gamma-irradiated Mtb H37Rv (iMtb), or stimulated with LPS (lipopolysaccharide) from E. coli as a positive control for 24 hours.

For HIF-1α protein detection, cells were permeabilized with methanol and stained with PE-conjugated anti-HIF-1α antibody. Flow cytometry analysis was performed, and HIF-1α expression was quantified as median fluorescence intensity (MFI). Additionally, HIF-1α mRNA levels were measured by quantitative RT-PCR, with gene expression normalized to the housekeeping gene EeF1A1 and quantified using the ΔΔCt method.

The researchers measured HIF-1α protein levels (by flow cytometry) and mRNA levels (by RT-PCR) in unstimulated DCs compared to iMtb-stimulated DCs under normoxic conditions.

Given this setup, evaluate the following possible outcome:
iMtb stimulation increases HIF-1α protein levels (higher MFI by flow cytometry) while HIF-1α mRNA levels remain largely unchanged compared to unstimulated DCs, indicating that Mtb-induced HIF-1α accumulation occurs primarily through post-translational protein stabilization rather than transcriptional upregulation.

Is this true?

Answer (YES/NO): NO